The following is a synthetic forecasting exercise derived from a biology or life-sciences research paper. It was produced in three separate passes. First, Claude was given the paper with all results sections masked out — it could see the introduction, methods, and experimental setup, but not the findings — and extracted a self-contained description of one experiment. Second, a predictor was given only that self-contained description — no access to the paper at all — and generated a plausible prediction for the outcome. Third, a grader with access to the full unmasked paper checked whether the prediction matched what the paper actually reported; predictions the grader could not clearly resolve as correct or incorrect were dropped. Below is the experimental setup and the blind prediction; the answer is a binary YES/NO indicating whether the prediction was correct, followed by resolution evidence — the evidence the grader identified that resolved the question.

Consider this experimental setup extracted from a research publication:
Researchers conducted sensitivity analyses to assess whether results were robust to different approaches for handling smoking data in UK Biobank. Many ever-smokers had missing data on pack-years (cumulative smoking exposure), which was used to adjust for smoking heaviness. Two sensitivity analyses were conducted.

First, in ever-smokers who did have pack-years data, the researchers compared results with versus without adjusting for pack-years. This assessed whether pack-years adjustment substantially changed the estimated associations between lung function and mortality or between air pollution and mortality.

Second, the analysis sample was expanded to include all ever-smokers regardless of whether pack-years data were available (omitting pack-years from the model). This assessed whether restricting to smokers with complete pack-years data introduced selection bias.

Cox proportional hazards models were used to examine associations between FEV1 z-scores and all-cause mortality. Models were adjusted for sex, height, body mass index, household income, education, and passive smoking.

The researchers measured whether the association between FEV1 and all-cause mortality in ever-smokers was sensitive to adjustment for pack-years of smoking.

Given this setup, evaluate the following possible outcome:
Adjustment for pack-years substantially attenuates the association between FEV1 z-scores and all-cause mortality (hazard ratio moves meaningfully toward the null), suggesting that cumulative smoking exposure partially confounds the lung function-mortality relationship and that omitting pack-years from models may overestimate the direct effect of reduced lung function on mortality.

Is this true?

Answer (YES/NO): YES